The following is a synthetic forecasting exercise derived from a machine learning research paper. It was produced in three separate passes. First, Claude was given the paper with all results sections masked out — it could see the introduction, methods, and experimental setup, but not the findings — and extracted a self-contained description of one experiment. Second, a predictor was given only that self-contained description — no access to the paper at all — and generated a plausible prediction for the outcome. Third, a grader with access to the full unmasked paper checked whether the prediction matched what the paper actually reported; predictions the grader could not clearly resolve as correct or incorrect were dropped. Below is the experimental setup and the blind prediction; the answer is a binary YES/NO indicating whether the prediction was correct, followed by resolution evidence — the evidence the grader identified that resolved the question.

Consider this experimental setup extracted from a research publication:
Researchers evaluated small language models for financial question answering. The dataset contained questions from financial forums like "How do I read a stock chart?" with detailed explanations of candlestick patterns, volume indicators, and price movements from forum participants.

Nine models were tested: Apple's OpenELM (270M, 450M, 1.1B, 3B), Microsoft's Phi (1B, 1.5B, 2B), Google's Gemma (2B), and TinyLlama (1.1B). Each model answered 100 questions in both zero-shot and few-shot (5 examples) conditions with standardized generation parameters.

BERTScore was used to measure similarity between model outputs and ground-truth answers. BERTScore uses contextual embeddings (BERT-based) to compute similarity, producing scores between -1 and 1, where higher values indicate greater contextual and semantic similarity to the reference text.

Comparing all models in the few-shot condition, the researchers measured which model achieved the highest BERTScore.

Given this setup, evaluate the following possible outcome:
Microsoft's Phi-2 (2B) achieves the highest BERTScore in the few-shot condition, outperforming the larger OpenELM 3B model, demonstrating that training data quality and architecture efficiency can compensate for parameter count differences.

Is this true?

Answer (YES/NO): NO